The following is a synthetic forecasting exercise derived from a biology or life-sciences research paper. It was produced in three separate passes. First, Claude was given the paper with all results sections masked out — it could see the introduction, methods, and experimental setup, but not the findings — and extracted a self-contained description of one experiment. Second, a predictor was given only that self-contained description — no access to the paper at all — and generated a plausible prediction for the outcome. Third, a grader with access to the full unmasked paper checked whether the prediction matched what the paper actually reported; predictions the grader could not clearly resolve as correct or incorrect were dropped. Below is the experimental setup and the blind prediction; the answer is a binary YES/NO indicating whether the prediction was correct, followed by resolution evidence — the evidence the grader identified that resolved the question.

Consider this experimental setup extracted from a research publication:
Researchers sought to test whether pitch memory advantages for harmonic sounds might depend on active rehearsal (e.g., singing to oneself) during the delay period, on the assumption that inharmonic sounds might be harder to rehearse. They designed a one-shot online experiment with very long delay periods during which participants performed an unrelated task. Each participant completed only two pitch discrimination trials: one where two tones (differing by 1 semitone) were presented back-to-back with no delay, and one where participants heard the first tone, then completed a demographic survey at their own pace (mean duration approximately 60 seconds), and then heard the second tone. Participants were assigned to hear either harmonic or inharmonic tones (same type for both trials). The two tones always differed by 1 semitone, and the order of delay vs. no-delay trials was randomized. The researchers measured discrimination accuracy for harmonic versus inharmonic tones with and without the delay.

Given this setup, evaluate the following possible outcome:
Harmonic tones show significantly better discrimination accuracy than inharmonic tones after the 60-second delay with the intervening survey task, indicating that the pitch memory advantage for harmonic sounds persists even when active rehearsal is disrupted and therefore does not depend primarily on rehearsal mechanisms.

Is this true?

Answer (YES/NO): YES